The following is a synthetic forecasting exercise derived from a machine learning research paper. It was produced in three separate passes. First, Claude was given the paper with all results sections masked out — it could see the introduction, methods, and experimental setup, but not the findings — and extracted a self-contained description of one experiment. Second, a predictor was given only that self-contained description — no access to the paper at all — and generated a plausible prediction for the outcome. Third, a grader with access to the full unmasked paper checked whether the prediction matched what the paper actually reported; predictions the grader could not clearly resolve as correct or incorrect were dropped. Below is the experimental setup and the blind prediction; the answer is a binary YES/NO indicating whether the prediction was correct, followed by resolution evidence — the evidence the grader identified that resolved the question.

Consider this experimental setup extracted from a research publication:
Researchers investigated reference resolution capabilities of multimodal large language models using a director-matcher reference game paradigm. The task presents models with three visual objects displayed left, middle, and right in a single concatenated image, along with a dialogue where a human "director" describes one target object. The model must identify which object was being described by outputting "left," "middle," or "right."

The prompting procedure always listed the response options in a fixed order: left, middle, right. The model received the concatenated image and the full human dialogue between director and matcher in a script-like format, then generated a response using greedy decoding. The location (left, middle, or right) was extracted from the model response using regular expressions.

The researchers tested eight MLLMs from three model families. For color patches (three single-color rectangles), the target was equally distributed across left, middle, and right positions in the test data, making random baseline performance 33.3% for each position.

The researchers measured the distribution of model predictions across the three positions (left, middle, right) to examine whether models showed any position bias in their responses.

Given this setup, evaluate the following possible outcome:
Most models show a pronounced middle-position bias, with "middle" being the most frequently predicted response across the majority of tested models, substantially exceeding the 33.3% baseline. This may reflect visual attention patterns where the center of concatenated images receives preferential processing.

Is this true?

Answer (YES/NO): NO